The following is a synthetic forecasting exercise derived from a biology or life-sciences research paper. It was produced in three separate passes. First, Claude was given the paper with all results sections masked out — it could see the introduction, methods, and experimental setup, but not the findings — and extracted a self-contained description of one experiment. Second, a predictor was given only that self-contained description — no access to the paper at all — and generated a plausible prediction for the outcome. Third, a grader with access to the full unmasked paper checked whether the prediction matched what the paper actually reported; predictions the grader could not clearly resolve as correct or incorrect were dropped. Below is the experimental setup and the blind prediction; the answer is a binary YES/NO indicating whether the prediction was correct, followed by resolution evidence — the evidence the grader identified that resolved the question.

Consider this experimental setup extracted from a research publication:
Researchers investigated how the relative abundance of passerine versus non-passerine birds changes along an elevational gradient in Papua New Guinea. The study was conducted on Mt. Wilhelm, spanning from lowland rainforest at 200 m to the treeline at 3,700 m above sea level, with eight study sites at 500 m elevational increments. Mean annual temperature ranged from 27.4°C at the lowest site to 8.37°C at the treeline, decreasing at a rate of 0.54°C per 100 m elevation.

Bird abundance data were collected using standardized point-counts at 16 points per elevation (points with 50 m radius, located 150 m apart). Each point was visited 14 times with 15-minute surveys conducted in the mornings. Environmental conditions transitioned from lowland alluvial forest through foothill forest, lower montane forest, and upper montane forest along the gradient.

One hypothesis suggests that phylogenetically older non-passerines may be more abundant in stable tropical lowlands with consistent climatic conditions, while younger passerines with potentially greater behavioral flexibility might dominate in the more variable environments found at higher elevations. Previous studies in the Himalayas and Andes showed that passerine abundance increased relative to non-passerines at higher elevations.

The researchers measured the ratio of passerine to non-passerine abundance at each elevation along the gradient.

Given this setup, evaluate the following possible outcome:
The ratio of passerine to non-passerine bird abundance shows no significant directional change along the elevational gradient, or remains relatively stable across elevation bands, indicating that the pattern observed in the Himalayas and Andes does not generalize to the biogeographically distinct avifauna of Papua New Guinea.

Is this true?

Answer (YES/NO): NO